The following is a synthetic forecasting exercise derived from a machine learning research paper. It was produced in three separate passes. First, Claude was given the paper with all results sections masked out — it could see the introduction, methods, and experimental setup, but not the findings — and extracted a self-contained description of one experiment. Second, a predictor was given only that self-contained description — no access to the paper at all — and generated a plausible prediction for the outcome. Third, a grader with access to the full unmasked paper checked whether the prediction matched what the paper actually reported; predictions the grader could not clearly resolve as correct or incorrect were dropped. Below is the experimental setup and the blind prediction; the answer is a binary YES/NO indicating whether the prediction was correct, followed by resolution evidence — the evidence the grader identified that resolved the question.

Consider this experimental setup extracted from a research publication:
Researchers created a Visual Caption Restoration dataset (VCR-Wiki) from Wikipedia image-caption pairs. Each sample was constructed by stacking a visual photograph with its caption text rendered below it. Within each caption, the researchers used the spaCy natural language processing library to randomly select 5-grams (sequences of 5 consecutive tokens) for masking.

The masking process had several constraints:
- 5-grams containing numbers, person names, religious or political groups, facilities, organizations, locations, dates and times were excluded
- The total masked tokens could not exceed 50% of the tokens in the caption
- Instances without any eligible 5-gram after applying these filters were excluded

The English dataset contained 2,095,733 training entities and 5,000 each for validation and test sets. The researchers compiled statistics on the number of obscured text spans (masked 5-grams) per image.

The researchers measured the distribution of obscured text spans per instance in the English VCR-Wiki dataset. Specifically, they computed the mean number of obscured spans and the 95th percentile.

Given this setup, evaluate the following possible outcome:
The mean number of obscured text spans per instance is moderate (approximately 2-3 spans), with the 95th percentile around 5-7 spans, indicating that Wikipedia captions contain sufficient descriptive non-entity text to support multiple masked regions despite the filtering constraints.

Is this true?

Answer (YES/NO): NO